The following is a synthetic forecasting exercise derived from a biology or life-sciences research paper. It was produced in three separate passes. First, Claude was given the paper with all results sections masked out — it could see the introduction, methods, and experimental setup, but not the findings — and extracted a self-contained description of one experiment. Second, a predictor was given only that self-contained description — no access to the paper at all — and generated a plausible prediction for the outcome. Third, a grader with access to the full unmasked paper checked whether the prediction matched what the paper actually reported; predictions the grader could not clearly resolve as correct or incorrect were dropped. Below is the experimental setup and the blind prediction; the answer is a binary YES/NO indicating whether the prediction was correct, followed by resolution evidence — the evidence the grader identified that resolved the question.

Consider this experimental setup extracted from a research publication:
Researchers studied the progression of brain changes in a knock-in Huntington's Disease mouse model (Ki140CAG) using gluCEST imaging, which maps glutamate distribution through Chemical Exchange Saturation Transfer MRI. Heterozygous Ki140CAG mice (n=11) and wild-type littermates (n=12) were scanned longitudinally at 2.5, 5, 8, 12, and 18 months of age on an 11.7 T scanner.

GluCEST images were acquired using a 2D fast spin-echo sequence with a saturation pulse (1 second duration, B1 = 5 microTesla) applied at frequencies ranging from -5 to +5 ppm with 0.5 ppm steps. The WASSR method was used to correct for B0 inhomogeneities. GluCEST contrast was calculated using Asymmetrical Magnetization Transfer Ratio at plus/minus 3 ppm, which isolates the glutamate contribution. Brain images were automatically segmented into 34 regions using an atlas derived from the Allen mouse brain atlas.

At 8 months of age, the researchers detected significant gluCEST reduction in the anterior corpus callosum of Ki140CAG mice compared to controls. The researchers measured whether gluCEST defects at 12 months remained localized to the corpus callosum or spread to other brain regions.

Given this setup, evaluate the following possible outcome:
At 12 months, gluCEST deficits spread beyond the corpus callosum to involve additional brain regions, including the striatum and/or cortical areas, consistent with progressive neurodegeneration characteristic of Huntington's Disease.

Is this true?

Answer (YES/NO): YES